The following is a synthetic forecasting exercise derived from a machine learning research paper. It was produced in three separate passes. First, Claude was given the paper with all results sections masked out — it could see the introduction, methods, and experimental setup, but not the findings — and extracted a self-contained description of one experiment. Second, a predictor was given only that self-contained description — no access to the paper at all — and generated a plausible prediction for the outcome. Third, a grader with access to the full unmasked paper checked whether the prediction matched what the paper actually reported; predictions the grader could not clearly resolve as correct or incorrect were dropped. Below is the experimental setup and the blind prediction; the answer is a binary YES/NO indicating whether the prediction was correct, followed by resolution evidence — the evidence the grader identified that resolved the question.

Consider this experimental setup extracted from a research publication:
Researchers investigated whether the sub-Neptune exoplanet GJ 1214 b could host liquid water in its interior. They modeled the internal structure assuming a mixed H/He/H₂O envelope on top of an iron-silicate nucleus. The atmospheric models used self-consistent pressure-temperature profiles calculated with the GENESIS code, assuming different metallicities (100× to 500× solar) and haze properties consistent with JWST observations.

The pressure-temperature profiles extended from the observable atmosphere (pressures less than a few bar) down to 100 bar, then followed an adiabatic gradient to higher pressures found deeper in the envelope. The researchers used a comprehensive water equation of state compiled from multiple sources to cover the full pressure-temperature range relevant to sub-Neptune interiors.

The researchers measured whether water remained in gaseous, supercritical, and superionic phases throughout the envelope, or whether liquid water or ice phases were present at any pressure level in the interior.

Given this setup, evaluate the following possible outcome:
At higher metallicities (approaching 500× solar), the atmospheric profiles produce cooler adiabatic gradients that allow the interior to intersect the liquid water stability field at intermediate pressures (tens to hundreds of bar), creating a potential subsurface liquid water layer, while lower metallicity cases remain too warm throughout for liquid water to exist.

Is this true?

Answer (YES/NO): NO